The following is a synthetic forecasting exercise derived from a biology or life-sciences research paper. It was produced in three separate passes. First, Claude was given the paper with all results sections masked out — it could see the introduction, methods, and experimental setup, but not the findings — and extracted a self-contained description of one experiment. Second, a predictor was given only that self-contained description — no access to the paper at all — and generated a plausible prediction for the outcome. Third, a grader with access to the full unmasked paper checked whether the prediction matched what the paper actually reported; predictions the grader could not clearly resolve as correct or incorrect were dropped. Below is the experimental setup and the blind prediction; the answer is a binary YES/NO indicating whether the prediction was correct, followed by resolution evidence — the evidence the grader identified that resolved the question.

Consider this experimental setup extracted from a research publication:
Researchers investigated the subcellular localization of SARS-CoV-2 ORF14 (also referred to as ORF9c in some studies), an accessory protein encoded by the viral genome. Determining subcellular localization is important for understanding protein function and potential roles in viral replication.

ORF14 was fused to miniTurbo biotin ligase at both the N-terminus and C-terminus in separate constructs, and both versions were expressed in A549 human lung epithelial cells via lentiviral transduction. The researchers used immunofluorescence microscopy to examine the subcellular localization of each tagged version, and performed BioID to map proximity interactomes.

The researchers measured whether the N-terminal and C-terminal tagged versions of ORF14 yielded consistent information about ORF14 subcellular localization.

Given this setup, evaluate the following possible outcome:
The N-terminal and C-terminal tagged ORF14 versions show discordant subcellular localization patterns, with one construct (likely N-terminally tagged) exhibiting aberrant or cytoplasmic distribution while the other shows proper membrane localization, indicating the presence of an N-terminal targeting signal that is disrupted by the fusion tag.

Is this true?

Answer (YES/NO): YES